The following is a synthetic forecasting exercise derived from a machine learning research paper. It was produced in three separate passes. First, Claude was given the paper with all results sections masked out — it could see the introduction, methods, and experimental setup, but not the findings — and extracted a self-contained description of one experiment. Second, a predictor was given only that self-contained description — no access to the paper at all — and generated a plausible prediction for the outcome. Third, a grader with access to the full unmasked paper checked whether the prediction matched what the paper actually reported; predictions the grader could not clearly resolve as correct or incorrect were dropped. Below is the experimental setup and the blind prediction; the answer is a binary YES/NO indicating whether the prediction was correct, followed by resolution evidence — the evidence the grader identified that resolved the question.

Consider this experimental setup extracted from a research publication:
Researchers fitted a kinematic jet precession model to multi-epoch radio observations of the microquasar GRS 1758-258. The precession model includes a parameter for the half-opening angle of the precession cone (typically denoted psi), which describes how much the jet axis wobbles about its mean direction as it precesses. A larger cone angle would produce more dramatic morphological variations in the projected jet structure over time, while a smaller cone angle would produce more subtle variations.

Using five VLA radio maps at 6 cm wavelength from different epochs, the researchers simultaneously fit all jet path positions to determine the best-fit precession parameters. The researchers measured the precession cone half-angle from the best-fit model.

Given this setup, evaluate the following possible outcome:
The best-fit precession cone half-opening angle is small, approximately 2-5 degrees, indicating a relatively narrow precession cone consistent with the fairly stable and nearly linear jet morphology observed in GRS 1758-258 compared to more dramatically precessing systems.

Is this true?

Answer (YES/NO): NO